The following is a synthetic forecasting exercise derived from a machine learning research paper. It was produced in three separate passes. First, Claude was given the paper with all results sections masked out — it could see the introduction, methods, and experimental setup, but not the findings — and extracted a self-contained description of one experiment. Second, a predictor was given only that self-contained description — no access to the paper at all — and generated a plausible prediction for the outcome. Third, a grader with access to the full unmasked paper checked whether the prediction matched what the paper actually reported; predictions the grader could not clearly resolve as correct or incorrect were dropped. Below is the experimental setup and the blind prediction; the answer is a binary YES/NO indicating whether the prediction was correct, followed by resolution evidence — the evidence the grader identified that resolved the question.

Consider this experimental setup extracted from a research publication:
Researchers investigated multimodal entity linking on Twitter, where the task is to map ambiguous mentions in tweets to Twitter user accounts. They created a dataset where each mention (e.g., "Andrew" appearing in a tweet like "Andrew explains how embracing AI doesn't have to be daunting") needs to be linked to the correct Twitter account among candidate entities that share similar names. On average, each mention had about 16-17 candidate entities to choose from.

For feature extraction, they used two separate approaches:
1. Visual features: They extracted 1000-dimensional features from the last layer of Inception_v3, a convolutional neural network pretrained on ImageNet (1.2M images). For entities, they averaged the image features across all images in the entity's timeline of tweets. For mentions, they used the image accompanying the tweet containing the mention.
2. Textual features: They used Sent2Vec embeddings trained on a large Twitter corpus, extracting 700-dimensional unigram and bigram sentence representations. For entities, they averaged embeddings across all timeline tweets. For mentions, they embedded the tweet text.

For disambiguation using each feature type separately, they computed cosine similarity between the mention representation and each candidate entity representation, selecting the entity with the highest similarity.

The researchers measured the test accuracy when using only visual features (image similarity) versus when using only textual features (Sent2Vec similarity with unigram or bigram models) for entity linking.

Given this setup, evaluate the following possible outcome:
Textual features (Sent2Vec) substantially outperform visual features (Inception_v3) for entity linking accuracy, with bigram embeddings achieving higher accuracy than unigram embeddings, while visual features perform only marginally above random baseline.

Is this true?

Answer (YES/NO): NO